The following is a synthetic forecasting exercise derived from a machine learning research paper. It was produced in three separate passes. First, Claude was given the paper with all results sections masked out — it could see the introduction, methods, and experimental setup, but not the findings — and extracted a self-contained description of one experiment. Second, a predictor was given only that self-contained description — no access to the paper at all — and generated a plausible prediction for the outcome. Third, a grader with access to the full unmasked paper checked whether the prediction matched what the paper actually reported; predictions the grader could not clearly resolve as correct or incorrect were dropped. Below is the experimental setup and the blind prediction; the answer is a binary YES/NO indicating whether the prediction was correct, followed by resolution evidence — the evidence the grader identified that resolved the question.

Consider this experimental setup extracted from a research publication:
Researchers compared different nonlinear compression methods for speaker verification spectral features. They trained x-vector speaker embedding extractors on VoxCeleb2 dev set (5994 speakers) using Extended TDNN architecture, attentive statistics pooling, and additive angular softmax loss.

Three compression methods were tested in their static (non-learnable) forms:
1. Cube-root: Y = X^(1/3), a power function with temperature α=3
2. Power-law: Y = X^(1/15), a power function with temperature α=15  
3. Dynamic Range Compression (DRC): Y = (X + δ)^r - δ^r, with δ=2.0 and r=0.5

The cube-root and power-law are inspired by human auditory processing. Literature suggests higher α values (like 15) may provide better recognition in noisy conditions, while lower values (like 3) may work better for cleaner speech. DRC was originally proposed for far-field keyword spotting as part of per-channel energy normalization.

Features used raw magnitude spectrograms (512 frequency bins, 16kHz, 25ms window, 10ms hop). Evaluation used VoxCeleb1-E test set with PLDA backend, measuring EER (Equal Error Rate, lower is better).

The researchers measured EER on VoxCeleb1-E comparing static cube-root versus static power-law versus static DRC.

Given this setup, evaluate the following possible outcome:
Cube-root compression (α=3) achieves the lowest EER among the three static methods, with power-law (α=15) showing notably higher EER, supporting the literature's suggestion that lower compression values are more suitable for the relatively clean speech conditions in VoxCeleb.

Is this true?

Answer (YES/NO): YES